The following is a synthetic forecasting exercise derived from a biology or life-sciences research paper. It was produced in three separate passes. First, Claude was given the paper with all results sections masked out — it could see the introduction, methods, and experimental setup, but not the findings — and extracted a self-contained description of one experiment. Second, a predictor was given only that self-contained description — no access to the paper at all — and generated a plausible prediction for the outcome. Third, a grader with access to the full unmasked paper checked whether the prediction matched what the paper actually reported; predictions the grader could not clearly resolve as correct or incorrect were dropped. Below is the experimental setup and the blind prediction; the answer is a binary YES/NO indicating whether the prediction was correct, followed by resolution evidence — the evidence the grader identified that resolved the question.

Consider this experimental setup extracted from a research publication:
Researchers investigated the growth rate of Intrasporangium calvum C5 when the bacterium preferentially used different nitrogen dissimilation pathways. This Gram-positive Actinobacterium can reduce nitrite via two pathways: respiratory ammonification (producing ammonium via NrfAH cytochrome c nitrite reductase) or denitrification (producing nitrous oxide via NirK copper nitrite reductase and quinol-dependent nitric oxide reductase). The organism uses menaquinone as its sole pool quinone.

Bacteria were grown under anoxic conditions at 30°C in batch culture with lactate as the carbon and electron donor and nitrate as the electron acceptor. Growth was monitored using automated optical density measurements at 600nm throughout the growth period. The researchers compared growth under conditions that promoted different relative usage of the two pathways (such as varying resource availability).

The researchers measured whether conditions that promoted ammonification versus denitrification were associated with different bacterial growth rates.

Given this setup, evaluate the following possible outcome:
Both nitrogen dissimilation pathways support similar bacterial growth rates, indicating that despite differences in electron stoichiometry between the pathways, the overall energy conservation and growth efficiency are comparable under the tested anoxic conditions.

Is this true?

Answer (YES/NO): NO